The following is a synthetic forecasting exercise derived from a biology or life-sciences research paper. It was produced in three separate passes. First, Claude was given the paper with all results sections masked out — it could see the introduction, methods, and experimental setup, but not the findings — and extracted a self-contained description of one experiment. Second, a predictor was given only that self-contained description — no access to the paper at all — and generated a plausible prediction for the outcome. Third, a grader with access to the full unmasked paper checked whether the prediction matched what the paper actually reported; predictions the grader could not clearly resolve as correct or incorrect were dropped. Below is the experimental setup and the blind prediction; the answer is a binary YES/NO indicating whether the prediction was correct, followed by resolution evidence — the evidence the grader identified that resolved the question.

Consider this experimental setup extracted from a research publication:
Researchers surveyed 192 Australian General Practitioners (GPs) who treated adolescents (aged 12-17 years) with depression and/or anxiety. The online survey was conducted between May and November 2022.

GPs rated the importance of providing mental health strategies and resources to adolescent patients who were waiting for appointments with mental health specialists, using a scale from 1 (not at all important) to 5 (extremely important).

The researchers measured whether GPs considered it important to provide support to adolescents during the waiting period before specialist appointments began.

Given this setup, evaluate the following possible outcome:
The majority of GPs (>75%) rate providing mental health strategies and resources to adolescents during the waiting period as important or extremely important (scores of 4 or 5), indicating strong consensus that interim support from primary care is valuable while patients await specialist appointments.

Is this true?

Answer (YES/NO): YES